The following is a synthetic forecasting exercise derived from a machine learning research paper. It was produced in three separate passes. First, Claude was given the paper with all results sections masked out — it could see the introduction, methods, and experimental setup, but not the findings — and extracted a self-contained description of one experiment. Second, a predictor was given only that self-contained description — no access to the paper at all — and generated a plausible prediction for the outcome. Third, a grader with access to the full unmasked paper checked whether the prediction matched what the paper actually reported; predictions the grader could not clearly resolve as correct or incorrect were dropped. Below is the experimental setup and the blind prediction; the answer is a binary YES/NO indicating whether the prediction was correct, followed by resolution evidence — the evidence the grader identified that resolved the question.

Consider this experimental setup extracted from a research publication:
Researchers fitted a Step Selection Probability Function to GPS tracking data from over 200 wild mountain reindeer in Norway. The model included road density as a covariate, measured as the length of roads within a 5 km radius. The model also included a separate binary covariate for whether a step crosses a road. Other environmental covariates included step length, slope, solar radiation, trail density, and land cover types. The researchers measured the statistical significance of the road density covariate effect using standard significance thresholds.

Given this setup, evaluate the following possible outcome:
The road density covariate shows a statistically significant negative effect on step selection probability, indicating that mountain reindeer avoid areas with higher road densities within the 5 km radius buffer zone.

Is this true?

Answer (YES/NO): NO